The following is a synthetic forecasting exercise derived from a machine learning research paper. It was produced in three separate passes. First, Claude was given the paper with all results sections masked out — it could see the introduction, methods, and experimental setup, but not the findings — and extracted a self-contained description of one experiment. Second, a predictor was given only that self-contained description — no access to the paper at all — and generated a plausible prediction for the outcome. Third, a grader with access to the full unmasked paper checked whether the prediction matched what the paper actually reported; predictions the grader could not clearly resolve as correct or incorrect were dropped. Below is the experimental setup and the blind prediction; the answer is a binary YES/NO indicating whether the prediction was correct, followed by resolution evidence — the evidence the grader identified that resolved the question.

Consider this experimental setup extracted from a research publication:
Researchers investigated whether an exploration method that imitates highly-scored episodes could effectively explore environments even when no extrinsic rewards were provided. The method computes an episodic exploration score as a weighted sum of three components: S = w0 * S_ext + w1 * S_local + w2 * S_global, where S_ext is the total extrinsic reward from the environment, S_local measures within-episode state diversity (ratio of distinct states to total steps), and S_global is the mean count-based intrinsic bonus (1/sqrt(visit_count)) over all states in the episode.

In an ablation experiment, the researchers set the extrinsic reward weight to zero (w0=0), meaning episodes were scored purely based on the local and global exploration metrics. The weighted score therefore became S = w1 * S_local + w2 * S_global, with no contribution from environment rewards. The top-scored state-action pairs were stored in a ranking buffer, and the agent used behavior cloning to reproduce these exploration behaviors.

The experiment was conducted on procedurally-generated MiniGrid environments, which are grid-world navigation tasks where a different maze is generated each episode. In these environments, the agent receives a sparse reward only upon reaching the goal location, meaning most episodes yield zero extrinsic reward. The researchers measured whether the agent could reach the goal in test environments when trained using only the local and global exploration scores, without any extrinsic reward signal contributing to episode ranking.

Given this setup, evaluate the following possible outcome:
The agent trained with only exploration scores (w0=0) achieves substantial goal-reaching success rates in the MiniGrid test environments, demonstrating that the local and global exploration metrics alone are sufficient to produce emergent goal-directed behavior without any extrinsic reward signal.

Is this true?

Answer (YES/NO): YES